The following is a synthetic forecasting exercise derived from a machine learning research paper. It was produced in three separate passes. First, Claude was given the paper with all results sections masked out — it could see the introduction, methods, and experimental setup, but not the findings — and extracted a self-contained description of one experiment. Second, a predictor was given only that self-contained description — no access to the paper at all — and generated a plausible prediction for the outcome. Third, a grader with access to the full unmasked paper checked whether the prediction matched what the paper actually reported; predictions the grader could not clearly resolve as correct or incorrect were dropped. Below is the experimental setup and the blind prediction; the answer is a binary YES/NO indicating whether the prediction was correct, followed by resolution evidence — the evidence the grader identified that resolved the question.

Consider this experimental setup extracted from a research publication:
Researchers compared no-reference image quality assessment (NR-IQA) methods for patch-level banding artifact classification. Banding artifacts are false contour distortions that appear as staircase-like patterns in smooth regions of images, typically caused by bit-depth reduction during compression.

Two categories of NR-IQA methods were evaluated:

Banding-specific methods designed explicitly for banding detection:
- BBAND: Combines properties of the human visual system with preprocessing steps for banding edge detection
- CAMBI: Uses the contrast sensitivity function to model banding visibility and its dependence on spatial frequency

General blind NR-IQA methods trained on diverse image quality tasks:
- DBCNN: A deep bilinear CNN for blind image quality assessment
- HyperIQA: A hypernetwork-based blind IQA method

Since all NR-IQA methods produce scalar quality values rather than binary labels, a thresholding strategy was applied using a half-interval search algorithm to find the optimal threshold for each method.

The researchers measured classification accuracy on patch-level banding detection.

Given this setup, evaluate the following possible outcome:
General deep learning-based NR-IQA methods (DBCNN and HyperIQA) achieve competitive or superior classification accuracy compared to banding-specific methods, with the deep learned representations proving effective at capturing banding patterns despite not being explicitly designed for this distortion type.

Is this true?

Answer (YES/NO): YES